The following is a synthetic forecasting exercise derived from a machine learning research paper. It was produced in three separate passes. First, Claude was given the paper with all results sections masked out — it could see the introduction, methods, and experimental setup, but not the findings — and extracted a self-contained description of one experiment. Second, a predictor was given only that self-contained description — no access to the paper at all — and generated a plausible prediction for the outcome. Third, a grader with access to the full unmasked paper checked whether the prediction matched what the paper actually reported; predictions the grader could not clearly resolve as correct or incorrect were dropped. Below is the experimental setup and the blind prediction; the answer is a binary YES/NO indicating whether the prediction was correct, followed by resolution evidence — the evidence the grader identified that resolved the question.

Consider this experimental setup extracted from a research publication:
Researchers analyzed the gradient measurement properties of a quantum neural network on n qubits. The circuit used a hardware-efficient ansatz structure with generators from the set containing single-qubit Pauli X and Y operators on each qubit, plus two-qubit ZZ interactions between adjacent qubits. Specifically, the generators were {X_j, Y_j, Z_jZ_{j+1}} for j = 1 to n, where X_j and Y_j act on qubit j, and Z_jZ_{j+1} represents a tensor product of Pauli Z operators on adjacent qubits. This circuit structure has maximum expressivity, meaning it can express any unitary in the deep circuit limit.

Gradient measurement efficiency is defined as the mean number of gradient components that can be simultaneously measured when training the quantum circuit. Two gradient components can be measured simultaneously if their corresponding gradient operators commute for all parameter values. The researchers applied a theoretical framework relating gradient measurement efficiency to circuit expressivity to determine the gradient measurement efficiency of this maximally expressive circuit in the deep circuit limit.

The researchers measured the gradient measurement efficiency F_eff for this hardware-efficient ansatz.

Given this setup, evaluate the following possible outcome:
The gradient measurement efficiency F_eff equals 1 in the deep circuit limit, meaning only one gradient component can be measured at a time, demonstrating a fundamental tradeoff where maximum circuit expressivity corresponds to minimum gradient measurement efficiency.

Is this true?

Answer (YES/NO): YES